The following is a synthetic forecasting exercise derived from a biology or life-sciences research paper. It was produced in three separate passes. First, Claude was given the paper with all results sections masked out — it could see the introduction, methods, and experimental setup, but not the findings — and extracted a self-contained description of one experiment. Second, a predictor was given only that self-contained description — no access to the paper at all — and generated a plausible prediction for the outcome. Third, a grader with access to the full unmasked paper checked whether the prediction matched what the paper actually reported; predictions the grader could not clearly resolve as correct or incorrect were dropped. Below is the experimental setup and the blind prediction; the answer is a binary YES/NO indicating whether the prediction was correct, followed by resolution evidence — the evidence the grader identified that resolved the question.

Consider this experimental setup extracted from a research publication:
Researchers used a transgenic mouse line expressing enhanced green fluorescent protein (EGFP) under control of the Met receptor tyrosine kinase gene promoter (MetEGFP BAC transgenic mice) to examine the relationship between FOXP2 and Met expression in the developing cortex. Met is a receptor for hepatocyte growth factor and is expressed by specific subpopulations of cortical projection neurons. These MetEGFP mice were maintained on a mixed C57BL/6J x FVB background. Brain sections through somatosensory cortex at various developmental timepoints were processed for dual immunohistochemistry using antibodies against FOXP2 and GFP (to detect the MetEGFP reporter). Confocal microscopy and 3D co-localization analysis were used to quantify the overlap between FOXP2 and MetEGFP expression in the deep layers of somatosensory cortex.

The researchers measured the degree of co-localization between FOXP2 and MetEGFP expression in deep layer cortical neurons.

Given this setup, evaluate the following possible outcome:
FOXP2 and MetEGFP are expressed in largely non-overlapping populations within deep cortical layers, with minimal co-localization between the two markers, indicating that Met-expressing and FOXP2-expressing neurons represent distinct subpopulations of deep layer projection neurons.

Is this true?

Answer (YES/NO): YES